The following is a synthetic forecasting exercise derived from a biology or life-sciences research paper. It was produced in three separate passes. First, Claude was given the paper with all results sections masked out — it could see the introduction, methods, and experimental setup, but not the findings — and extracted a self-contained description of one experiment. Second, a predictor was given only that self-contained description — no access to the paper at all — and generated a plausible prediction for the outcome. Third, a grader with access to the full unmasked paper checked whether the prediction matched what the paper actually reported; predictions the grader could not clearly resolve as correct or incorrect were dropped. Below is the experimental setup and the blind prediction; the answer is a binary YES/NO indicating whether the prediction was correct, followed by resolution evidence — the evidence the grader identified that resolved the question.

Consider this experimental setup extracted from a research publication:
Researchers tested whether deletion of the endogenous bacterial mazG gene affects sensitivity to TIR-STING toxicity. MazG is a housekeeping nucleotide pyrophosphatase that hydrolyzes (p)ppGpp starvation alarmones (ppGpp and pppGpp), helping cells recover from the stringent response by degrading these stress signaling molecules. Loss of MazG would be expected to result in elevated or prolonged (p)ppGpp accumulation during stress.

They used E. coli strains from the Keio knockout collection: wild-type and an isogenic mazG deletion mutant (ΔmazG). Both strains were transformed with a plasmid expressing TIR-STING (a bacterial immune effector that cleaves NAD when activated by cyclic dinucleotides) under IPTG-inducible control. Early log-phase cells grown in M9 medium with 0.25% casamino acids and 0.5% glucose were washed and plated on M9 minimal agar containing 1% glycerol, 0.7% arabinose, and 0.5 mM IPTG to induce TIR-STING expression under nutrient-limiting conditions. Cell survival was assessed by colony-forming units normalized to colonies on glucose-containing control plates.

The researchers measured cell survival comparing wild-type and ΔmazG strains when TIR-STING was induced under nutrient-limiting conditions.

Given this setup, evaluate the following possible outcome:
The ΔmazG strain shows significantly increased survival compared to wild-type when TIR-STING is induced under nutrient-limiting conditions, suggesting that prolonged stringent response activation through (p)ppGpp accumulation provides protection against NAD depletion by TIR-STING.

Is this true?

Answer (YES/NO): NO